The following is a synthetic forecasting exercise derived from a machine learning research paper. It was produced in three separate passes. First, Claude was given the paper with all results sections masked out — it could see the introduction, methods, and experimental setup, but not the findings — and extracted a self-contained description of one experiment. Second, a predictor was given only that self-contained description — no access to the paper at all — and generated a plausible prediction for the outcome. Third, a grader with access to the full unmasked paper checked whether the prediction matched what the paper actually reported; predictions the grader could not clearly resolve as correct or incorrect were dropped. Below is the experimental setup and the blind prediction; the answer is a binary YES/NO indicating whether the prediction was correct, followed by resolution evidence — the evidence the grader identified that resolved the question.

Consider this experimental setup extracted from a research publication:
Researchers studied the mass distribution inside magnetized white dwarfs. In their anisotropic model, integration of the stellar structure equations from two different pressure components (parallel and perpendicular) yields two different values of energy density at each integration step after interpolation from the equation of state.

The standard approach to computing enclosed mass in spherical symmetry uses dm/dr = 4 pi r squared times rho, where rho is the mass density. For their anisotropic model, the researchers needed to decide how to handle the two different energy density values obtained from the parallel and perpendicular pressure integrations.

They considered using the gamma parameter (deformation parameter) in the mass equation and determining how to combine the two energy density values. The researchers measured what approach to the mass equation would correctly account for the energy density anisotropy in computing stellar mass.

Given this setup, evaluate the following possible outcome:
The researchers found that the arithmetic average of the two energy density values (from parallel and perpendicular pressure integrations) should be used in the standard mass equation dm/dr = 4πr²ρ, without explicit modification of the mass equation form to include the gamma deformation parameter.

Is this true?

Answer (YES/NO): NO